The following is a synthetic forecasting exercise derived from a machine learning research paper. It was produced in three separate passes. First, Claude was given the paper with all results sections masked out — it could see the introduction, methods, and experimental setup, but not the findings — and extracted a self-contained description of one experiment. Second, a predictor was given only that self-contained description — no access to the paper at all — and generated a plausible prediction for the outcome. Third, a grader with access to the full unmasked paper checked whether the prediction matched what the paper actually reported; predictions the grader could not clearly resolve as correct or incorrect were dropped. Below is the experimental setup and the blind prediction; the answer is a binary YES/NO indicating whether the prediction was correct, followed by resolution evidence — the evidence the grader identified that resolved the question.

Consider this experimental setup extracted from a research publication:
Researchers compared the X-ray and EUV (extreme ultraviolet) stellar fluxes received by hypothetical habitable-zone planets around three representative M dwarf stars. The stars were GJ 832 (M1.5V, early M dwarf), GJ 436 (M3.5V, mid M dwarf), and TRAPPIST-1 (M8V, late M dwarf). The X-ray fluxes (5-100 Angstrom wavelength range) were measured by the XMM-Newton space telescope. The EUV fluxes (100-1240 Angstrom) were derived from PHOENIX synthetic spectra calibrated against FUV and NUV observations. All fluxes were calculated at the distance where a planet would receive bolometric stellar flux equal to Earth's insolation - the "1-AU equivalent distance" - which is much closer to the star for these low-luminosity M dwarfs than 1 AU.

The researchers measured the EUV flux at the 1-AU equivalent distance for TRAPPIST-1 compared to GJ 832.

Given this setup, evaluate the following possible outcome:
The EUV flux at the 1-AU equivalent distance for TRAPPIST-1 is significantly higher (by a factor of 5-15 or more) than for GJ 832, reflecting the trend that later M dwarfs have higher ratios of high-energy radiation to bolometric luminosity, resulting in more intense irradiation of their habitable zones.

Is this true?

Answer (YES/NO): YES